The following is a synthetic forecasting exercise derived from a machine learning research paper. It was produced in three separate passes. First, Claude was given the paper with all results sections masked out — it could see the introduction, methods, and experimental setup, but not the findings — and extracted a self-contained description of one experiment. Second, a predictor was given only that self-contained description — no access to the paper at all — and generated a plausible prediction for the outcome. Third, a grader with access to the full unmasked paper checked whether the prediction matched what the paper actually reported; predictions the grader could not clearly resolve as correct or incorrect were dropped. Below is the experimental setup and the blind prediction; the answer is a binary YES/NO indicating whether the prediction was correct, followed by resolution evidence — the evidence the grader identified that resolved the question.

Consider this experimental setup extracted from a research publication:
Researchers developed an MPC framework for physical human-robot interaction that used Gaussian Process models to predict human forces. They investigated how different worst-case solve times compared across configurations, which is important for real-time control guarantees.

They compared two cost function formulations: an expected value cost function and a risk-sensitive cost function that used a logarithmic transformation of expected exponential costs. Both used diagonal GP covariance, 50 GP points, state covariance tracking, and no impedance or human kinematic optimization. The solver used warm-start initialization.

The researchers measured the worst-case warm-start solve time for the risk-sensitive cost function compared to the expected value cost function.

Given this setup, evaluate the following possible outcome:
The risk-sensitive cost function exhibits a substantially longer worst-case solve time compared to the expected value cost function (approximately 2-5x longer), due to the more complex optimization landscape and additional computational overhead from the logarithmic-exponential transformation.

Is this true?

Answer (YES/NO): NO